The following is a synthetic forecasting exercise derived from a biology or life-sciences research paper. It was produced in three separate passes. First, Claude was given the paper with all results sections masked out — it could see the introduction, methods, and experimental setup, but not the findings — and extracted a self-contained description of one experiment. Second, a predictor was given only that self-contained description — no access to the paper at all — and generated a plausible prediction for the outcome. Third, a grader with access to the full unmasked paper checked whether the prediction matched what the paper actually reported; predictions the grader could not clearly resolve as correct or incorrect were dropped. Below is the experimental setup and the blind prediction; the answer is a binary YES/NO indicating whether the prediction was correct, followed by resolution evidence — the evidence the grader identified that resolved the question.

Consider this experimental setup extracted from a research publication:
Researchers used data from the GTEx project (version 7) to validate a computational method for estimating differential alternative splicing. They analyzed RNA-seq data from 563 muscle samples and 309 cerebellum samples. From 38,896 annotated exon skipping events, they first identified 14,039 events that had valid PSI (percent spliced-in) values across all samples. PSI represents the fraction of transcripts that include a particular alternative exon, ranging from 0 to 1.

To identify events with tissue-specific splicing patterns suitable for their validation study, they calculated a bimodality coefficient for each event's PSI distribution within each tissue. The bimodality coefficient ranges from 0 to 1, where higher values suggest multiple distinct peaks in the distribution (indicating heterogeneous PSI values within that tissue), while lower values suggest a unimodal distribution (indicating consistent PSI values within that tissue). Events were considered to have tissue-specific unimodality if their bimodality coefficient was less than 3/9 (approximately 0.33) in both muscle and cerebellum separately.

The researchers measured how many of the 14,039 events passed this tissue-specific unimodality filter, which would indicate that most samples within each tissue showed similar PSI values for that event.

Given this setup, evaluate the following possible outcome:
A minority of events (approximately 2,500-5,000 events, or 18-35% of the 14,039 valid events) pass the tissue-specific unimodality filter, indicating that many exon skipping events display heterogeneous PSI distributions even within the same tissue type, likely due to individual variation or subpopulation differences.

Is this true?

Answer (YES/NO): NO